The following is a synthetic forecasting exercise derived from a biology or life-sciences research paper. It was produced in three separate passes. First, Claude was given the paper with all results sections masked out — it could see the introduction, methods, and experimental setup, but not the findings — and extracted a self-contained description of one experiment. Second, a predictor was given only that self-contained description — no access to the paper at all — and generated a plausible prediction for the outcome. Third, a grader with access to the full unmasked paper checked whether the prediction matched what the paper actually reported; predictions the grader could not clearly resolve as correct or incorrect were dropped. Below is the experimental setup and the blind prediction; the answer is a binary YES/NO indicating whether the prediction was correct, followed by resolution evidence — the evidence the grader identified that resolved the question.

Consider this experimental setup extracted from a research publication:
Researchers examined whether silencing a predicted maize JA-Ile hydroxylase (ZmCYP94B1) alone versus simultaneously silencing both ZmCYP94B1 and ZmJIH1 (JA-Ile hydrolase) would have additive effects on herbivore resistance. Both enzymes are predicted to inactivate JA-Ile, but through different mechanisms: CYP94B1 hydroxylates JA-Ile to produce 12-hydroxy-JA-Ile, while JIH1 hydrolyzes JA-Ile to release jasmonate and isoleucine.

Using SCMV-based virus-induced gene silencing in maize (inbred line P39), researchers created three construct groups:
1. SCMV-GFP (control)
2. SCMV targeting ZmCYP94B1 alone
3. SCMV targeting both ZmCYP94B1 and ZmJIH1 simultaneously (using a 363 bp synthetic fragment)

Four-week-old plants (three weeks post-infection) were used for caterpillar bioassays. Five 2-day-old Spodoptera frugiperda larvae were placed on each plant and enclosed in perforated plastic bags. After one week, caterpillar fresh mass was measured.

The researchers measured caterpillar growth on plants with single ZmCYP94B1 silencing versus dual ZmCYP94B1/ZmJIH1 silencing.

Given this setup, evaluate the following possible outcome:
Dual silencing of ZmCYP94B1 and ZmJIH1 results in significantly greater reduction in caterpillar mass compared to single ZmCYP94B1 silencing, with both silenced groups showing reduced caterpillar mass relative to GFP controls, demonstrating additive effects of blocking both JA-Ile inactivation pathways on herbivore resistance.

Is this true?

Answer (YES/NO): NO